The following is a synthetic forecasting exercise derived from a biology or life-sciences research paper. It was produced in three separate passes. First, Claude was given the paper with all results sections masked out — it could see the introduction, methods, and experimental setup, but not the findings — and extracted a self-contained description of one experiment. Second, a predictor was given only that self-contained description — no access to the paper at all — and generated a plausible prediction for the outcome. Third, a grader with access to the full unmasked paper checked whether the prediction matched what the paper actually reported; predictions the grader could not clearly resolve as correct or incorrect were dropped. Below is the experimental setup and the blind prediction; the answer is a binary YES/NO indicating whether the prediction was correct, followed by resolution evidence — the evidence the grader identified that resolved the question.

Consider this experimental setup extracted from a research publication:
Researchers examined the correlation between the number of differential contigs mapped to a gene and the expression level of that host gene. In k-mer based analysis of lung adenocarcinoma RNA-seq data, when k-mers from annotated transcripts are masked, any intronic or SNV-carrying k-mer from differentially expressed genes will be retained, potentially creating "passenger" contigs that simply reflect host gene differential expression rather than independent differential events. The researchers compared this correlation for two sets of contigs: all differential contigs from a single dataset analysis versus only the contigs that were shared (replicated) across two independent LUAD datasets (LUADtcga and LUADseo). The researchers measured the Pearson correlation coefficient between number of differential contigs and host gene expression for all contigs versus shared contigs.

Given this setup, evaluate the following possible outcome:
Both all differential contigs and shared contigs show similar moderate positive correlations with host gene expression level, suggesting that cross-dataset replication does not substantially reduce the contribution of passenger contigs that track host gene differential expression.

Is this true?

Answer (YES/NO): NO